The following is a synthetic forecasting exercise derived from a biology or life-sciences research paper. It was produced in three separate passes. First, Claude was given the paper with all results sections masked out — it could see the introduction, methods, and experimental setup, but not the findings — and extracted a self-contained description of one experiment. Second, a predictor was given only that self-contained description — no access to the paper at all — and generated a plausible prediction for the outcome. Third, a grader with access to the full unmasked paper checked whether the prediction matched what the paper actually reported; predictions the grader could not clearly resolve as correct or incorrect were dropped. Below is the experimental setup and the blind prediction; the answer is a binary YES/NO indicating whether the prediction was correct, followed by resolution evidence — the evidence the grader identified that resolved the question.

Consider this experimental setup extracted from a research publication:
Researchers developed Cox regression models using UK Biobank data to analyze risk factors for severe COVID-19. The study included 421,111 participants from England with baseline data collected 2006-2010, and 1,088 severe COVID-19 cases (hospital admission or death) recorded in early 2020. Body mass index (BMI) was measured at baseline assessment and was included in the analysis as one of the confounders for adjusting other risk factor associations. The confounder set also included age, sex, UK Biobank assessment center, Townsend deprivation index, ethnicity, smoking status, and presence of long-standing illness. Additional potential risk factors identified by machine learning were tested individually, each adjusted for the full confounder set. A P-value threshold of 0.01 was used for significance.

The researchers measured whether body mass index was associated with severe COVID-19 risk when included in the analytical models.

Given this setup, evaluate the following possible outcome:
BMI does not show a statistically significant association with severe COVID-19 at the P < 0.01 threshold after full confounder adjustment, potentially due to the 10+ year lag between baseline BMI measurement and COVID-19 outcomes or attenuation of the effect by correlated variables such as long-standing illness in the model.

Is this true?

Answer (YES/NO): NO